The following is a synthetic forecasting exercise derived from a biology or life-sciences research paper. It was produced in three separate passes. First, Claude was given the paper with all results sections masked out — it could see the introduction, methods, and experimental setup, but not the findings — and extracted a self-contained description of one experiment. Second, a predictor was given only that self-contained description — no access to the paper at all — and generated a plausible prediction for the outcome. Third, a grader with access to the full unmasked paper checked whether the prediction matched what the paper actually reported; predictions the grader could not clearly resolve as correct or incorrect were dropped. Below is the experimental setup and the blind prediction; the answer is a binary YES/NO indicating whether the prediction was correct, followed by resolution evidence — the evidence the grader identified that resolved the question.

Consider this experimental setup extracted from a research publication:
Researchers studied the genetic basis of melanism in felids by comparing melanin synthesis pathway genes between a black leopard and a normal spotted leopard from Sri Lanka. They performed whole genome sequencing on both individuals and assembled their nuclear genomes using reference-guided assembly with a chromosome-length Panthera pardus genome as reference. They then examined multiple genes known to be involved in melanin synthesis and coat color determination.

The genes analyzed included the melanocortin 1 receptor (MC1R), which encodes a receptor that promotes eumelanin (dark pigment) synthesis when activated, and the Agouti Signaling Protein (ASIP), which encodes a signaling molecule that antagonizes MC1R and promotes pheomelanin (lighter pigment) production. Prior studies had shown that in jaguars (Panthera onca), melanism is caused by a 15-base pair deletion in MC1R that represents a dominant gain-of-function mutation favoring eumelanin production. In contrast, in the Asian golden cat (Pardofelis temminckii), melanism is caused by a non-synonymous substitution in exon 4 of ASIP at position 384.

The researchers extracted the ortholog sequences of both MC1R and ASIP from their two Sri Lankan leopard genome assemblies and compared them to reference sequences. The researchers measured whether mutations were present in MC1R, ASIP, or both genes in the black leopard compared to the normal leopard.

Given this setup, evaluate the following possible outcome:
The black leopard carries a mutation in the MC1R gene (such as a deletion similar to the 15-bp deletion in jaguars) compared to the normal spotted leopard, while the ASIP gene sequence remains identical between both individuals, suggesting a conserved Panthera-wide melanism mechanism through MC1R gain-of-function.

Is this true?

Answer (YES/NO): NO